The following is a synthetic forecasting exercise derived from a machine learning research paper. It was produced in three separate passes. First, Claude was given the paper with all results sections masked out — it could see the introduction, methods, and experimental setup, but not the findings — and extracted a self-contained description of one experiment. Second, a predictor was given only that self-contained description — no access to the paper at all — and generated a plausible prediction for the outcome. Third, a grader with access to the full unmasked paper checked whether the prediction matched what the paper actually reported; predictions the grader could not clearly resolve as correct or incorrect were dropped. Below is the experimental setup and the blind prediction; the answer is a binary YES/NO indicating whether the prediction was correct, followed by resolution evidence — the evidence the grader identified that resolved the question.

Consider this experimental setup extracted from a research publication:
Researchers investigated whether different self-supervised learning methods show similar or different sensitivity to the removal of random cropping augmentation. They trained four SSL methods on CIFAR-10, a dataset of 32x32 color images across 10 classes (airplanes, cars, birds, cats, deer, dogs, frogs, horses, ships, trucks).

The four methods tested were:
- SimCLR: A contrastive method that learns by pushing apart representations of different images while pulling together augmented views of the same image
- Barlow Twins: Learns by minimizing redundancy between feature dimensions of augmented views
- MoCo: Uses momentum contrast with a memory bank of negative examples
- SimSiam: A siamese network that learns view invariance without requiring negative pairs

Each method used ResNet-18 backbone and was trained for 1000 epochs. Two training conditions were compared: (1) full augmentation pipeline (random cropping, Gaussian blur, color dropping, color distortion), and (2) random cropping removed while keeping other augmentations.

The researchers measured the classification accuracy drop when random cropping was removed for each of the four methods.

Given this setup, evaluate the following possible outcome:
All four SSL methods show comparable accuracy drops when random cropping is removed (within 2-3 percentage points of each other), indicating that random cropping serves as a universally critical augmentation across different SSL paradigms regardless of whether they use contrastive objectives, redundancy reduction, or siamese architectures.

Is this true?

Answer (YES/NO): NO